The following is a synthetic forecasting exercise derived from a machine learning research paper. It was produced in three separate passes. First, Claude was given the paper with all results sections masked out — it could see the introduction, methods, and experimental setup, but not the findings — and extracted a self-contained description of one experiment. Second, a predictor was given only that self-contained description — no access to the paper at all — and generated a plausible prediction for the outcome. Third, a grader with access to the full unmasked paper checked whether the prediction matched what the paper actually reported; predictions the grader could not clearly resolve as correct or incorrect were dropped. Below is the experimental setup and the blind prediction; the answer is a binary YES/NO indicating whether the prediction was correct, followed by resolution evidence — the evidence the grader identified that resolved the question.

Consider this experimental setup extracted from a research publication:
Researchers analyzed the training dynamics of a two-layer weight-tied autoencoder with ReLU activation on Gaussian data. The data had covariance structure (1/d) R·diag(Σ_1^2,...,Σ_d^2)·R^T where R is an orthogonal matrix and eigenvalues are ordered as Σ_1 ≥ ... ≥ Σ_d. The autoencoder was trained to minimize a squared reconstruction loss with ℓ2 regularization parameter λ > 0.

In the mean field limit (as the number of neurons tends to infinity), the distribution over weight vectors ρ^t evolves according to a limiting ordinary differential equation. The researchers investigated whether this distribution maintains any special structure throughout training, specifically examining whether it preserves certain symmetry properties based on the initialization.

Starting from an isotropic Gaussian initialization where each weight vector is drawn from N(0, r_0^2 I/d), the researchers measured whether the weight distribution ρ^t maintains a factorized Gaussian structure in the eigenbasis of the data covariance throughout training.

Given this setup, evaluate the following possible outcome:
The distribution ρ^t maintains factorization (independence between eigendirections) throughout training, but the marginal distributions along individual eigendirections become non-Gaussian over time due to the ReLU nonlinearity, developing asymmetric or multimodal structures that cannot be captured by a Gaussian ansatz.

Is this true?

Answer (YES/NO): NO